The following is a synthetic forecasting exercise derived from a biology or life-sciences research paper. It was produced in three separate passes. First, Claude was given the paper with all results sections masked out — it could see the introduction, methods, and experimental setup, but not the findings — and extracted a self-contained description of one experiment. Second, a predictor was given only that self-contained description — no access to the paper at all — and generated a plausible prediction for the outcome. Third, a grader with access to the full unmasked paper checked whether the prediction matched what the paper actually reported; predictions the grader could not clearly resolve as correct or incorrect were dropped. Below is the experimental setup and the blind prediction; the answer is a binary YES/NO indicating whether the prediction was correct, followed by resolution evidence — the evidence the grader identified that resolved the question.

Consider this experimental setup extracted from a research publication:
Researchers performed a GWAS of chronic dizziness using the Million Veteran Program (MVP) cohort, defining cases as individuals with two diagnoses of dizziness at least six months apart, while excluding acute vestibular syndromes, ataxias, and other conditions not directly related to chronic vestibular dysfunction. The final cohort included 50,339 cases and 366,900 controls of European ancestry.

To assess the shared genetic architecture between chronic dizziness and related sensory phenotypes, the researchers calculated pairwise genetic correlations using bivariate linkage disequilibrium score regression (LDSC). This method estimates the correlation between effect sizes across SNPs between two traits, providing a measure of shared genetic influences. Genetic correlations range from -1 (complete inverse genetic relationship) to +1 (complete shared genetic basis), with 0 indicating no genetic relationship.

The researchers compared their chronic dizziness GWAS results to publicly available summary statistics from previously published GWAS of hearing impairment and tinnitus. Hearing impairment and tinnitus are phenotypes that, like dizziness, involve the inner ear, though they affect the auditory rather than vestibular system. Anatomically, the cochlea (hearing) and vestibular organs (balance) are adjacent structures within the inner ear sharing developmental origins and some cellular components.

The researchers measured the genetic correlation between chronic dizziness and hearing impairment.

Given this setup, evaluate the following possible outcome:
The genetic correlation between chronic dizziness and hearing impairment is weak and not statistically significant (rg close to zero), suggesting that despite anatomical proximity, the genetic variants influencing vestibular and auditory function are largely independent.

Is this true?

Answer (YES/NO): NO